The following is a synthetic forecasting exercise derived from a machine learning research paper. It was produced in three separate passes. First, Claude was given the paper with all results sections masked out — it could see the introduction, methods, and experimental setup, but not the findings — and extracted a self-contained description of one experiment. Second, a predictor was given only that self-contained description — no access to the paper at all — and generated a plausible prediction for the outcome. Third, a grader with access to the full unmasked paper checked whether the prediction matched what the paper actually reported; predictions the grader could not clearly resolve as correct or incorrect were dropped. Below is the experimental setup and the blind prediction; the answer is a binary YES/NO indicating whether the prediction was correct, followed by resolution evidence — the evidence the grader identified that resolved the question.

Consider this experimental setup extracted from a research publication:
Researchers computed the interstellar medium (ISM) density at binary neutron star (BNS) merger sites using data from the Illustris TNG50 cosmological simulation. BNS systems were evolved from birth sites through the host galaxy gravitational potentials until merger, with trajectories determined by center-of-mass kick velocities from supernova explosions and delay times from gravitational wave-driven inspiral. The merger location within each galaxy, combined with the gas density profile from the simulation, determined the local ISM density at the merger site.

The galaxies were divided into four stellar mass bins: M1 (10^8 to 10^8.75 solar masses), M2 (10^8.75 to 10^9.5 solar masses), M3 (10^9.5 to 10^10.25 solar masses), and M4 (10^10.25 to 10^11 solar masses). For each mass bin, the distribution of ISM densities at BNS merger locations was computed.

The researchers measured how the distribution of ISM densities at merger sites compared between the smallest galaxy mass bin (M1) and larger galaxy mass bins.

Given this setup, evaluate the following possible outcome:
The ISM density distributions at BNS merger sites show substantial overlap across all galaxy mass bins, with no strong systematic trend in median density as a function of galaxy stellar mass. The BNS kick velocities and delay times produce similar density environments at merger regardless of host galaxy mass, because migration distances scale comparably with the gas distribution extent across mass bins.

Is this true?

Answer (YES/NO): NO